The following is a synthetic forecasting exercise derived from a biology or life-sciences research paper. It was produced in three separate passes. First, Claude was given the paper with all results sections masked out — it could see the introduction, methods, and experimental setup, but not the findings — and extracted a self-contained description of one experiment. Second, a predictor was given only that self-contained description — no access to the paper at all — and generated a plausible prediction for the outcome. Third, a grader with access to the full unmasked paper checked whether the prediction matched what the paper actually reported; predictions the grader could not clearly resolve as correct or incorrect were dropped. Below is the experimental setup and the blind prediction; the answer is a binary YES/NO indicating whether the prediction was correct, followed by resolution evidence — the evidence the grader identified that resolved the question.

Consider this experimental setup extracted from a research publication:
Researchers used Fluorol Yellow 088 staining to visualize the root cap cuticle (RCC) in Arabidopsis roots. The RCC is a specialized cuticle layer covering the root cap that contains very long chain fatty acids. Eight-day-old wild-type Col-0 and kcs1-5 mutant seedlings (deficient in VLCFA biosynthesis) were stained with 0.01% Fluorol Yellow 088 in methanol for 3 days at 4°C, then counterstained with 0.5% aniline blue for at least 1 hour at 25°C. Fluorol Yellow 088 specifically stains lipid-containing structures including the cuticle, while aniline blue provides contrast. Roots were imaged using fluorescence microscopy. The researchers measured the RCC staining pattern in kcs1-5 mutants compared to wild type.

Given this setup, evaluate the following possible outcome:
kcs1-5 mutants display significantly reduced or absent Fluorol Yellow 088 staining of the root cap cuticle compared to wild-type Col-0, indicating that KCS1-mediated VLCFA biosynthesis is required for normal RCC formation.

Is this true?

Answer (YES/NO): YES